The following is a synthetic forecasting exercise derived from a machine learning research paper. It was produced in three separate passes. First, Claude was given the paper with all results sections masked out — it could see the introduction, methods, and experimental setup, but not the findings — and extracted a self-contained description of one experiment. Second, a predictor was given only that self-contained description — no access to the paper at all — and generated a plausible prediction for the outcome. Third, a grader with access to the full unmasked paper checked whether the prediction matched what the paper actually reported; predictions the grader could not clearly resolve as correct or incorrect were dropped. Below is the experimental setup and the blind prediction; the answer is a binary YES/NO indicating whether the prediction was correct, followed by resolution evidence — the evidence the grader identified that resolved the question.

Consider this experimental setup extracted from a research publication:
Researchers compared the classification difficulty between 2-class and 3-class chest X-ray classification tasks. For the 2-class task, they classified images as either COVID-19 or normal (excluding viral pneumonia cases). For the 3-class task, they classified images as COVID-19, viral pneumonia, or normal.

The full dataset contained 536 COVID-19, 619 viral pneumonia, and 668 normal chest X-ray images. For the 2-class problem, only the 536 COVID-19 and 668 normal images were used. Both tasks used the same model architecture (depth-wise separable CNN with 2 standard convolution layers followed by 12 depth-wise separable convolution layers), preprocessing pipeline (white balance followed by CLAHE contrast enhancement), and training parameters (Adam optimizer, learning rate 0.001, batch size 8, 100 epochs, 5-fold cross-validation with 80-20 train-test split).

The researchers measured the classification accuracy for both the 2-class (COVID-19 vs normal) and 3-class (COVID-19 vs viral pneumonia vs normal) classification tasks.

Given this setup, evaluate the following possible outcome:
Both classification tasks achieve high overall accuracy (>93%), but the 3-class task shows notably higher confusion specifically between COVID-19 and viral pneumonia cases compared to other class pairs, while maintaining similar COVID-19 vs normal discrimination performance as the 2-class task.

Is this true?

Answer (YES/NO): NO